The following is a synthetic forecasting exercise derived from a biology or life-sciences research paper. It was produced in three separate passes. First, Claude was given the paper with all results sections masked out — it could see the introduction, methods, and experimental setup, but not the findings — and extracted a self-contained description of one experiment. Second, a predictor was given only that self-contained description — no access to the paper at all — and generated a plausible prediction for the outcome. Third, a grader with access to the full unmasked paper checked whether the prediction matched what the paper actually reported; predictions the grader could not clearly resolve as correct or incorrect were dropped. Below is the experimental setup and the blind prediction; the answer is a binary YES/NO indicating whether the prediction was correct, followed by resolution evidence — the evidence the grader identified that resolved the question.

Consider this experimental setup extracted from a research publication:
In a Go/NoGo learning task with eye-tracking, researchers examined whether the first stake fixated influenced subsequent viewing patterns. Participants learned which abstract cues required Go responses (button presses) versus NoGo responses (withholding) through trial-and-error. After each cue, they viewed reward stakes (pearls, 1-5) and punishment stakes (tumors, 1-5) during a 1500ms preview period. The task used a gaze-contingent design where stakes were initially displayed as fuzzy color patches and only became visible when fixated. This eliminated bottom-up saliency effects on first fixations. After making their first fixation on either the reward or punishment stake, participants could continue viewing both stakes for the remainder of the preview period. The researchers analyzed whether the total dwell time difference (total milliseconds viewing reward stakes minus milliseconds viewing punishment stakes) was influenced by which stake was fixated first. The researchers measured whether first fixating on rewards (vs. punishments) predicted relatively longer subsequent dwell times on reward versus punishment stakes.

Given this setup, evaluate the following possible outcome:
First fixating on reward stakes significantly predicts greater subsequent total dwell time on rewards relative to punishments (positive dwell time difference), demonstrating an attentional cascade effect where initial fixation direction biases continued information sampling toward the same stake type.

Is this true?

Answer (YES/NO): YES